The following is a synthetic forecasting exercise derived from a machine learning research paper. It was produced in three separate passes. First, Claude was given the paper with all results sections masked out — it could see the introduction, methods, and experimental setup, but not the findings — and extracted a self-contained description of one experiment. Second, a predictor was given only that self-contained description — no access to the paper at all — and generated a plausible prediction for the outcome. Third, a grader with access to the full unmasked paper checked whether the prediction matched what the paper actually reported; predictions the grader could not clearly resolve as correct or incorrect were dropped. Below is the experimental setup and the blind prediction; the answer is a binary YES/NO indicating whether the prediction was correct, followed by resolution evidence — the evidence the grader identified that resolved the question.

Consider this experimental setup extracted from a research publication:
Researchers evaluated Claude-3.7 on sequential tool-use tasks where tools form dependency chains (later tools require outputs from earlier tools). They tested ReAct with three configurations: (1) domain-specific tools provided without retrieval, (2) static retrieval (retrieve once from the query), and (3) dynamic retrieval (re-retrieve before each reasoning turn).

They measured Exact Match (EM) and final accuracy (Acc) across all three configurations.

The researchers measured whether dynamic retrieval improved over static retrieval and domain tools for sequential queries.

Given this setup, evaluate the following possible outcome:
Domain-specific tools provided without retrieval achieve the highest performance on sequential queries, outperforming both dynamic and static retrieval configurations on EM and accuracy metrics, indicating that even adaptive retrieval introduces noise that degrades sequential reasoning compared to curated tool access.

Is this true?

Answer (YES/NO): NO